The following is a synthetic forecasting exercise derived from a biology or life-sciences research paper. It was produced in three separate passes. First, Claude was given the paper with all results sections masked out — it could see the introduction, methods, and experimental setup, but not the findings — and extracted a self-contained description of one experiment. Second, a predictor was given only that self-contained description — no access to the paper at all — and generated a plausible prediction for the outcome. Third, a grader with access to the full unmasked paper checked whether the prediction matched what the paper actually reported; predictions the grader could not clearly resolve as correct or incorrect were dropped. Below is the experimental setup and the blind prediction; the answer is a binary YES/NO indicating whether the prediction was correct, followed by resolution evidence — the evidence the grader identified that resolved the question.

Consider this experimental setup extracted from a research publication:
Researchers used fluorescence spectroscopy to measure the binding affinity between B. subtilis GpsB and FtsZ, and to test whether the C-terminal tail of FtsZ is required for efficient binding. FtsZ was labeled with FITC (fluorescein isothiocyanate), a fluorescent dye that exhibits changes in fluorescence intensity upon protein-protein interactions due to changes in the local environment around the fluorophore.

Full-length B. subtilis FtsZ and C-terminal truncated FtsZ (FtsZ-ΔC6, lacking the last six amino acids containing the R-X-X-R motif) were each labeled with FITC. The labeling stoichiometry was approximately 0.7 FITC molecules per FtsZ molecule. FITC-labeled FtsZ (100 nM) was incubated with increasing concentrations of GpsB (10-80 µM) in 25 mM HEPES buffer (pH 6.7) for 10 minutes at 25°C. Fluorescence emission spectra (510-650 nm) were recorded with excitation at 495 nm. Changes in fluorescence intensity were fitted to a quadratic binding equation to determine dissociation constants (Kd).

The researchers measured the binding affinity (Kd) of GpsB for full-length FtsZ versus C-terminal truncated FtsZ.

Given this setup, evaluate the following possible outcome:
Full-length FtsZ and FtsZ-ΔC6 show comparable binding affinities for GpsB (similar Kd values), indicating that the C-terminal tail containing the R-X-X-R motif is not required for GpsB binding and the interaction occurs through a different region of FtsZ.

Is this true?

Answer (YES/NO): NO